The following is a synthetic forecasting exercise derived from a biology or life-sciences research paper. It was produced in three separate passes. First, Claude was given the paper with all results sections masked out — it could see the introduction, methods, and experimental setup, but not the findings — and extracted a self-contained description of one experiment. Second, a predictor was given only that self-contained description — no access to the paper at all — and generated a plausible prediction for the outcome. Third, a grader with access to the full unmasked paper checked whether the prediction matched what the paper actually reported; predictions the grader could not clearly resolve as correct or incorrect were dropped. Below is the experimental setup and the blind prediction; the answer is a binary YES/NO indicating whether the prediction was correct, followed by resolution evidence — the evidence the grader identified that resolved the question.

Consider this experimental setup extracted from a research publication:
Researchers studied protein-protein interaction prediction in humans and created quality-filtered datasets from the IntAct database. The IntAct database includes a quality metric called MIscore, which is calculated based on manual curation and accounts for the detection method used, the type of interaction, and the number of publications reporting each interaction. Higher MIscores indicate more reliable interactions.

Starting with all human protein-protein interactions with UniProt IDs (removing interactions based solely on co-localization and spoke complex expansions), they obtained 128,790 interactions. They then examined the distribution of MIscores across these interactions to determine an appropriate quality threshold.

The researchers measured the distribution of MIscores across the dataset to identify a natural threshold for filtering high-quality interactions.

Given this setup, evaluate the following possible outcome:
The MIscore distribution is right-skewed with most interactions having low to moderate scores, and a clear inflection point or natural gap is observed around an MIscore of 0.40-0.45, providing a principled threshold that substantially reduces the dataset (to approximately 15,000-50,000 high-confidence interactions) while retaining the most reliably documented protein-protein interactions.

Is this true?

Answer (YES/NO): NO